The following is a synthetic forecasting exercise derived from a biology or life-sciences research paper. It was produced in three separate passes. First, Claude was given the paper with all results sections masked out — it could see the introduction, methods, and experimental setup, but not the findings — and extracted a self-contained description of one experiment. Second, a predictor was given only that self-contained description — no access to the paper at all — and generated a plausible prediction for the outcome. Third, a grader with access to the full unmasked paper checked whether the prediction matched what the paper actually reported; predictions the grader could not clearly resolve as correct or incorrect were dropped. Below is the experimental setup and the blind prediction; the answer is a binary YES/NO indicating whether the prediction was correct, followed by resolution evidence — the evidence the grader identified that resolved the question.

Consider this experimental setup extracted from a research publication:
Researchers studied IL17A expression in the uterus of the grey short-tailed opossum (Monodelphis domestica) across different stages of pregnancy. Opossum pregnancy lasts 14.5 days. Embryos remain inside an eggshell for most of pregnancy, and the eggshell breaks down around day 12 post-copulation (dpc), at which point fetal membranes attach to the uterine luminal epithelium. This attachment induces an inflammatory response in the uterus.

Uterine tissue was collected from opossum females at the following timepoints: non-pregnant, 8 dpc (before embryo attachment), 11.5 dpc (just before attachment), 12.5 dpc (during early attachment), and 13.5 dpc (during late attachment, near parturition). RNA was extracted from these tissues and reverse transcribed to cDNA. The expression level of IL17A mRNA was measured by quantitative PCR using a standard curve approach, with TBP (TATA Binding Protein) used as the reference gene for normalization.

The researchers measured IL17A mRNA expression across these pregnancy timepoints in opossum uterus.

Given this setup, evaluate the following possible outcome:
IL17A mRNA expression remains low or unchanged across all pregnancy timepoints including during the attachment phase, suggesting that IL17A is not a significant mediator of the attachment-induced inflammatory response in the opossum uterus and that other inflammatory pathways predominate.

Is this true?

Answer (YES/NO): NO